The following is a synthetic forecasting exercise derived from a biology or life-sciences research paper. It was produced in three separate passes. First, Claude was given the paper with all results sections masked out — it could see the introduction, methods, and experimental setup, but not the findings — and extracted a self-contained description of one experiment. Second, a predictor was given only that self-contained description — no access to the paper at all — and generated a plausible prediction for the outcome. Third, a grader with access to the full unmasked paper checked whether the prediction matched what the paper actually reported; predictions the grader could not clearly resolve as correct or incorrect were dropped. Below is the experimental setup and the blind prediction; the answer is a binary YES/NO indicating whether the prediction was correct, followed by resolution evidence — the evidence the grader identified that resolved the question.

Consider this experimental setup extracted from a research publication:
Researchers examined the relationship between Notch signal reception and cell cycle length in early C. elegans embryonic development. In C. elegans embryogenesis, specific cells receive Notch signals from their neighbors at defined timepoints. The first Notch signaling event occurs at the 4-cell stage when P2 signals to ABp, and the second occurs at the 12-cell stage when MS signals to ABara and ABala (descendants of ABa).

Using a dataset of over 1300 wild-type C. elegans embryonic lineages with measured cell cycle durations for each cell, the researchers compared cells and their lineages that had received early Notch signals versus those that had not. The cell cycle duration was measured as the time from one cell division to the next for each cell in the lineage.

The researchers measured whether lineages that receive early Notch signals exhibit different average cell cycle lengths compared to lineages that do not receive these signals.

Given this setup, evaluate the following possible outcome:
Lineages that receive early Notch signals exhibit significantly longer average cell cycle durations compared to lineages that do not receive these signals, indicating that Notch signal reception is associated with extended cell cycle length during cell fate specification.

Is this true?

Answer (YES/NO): NO